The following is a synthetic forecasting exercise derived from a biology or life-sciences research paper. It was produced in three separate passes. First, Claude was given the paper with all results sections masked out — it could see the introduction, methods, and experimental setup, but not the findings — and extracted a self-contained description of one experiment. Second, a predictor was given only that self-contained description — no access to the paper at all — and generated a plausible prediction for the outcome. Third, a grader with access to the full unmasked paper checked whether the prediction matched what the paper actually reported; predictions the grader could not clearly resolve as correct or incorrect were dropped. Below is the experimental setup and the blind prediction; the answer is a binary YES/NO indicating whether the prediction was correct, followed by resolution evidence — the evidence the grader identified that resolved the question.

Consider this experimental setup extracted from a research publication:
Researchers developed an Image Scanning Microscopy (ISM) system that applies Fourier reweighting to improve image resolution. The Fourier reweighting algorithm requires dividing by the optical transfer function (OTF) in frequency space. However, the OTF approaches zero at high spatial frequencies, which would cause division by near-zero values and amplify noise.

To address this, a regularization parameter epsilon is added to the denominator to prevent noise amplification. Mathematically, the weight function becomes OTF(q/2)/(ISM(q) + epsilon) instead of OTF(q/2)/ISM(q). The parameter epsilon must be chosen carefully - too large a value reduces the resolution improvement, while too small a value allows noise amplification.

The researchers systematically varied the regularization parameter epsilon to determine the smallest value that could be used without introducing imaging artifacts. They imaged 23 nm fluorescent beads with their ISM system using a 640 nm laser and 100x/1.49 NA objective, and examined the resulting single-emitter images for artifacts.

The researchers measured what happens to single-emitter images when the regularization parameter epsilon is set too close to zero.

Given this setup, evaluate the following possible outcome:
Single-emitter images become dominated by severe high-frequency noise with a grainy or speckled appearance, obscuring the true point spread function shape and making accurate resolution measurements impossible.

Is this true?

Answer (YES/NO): NO